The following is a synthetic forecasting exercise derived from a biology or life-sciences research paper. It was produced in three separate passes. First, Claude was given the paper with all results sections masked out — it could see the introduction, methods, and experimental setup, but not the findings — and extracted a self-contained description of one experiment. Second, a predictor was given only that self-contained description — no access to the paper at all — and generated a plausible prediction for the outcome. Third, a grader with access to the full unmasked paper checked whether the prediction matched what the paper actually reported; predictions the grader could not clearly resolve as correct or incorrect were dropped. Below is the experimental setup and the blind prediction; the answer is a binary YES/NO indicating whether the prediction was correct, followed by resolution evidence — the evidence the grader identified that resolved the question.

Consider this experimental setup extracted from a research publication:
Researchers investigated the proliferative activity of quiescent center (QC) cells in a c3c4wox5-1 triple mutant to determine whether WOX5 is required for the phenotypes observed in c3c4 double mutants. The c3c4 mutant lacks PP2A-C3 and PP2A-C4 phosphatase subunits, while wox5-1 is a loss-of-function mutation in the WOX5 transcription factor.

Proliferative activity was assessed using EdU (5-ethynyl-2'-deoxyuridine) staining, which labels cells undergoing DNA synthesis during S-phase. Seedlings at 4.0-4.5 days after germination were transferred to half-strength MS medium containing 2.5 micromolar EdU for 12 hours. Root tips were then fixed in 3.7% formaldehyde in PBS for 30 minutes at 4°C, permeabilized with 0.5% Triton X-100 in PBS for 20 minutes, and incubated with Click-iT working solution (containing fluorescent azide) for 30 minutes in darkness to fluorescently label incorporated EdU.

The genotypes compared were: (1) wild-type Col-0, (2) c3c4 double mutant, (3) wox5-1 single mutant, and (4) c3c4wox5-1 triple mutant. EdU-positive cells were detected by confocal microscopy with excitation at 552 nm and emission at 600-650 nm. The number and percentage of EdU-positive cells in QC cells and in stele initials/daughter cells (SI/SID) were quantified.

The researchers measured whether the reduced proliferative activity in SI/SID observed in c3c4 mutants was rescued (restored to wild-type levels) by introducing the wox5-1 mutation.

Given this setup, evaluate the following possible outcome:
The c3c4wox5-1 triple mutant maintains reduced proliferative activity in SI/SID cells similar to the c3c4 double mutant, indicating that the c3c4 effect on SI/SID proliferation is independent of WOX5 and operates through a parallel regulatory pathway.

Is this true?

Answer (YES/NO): NO